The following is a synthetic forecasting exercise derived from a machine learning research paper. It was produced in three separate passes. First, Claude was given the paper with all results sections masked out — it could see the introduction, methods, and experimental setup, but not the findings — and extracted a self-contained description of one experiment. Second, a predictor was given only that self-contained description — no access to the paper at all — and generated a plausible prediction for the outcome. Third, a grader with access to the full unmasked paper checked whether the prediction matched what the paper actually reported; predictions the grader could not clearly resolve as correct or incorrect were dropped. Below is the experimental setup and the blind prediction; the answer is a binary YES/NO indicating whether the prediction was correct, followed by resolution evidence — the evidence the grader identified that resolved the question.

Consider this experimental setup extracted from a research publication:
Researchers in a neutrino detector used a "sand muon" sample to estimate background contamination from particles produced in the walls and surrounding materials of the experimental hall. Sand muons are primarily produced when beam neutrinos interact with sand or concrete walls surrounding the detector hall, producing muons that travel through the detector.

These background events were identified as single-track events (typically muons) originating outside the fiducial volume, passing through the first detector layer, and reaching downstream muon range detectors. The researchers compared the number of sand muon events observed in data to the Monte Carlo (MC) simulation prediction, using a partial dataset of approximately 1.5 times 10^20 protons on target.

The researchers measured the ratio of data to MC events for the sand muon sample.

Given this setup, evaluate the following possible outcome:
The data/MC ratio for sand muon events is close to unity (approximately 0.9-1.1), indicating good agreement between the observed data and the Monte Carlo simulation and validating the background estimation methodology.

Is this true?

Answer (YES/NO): NO